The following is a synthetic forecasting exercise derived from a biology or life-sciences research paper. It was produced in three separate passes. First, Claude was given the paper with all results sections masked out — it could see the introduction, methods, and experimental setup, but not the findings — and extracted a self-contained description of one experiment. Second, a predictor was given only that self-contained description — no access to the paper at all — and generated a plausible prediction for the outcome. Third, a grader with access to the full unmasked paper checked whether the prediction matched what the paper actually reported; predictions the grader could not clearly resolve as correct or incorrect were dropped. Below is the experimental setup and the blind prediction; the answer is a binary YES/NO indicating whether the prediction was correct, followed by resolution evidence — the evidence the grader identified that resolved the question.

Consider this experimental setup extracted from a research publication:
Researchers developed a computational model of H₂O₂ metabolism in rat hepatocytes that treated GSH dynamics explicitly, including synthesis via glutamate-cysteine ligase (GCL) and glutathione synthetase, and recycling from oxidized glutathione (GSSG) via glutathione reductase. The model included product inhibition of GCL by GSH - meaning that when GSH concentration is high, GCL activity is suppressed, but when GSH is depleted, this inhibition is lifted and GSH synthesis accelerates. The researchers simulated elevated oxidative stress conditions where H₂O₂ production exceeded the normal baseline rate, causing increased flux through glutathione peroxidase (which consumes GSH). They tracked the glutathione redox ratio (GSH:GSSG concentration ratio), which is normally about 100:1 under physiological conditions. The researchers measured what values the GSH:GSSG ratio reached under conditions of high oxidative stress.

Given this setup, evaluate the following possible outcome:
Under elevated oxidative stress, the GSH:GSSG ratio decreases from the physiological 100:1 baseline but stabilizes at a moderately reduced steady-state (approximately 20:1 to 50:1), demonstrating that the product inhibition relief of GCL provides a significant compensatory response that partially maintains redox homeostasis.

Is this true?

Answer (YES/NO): NO